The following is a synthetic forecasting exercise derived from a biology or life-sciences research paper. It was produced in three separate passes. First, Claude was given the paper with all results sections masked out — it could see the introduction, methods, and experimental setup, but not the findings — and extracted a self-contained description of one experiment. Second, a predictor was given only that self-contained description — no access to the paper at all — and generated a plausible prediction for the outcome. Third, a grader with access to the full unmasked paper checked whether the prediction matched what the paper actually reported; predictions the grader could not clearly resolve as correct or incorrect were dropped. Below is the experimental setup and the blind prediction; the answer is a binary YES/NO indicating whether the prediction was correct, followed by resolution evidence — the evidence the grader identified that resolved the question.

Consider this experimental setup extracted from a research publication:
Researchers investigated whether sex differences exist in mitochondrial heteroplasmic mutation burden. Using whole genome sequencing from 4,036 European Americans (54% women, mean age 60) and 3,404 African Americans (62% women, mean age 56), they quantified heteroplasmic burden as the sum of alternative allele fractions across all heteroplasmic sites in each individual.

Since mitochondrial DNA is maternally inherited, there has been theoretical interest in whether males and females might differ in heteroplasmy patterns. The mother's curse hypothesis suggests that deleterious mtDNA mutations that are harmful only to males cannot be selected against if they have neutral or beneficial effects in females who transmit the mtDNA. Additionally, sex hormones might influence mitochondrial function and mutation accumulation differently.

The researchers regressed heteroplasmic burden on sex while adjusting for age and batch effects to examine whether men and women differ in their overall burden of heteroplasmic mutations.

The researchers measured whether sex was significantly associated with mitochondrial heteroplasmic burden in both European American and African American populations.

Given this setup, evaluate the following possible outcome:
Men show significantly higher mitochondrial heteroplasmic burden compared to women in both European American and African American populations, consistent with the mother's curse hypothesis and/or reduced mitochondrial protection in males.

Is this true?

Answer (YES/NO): NO